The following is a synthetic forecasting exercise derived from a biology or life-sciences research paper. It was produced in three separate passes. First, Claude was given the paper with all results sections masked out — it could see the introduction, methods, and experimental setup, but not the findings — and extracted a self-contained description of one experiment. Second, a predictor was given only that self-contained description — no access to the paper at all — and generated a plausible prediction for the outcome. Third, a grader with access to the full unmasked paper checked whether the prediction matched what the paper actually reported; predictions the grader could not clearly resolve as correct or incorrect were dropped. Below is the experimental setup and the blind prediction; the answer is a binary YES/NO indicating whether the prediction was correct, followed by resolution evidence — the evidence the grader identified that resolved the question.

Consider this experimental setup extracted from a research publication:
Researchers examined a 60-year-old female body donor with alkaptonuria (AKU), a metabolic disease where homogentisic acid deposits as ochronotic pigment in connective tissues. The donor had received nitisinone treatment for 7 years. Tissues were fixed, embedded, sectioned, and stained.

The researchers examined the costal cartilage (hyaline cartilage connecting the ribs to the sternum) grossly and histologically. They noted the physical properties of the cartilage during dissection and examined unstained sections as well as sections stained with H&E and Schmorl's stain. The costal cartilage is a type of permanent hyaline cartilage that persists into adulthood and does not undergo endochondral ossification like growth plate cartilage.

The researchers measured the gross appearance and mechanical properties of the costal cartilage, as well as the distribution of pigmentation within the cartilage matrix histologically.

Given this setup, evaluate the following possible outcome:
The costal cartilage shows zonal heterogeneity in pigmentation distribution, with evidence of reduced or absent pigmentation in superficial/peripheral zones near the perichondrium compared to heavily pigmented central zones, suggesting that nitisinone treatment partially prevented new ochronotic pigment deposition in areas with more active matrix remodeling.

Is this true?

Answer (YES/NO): NO